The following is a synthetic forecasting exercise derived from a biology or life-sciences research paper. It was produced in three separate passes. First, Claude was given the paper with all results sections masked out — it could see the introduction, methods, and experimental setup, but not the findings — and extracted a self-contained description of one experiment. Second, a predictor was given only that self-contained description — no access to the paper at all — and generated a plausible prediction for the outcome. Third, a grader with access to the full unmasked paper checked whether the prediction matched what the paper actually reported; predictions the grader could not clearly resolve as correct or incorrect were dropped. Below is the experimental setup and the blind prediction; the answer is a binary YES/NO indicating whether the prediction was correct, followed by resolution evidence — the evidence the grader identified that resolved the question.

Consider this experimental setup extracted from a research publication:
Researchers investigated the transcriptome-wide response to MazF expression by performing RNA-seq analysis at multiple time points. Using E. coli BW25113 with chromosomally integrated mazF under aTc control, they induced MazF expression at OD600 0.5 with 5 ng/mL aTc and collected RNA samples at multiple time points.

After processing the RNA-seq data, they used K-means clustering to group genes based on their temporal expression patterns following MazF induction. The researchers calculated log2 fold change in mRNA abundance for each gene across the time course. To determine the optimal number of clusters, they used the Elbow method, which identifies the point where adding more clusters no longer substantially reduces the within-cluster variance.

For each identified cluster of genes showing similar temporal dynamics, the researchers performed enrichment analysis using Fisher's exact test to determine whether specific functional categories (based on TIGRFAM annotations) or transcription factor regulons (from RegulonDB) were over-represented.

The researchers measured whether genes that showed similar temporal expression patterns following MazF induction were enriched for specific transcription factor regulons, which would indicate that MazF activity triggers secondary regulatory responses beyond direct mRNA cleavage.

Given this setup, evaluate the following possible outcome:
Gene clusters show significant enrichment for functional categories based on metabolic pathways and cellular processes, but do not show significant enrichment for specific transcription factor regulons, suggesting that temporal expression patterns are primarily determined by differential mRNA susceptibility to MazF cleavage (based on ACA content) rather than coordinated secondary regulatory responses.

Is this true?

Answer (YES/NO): NO